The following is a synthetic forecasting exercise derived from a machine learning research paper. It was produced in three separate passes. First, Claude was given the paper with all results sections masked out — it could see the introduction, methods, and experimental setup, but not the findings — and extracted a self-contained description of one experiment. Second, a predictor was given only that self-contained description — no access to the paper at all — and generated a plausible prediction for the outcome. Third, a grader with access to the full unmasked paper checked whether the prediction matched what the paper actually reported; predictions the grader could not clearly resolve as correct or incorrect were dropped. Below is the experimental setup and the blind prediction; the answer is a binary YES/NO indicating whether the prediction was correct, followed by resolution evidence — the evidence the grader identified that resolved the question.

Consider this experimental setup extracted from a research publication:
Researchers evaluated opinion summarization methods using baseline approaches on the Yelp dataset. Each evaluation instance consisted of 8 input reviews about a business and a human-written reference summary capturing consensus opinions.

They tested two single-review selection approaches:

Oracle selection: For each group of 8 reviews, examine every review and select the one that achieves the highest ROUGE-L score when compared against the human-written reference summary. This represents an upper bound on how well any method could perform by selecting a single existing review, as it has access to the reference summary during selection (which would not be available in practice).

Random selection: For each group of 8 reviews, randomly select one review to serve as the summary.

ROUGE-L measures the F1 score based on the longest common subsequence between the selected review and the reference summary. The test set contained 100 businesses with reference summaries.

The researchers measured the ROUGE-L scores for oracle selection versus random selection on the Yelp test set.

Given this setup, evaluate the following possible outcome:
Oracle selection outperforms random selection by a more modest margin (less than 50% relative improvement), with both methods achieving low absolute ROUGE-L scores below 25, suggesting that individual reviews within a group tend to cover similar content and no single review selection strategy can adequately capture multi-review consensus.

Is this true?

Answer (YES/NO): YES